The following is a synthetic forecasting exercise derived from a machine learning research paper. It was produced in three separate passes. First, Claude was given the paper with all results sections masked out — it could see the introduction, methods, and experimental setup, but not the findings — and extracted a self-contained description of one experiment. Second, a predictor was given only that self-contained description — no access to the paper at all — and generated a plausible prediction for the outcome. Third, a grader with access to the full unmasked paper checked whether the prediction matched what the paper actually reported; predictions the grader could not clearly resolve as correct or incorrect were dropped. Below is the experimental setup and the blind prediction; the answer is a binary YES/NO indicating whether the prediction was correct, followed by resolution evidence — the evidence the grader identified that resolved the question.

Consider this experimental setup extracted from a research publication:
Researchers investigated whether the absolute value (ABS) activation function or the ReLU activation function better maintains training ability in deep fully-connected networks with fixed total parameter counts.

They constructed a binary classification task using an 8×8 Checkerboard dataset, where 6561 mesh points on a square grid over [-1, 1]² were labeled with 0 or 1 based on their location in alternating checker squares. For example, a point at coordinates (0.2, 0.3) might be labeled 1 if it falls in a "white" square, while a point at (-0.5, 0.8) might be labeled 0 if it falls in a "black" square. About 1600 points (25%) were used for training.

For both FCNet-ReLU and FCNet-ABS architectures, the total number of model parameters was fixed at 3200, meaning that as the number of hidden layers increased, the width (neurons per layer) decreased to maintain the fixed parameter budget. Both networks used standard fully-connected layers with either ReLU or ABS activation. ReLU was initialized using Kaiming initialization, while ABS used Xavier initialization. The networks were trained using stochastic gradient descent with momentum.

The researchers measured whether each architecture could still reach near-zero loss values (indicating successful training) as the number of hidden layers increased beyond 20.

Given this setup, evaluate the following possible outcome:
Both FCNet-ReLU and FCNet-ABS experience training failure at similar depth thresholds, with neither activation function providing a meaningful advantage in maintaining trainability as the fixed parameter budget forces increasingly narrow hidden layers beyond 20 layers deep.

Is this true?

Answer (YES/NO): NO